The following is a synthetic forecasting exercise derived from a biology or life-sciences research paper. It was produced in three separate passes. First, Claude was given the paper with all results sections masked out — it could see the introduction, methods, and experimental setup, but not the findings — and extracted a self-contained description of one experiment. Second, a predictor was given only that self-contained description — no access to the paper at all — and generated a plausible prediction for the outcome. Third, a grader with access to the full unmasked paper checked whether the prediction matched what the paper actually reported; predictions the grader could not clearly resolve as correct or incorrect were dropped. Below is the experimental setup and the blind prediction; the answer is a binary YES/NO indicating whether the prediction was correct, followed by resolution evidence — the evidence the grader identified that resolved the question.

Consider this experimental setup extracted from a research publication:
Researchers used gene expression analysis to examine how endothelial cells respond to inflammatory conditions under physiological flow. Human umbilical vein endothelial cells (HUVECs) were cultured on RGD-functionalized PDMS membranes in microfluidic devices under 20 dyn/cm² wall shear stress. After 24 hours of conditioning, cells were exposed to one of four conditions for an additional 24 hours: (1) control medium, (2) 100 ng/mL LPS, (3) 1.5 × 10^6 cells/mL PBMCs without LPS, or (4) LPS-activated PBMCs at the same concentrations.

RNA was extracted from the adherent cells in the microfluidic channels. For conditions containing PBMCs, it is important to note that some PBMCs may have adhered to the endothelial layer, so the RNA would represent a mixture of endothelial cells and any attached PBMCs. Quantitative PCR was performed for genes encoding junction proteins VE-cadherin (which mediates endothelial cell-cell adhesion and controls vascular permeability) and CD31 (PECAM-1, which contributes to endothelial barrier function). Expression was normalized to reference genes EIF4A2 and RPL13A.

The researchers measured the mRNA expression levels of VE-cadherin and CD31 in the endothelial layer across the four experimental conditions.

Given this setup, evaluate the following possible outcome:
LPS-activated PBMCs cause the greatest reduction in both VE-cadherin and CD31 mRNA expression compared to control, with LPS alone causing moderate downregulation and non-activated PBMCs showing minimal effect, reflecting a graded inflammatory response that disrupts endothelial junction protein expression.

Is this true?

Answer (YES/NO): NO